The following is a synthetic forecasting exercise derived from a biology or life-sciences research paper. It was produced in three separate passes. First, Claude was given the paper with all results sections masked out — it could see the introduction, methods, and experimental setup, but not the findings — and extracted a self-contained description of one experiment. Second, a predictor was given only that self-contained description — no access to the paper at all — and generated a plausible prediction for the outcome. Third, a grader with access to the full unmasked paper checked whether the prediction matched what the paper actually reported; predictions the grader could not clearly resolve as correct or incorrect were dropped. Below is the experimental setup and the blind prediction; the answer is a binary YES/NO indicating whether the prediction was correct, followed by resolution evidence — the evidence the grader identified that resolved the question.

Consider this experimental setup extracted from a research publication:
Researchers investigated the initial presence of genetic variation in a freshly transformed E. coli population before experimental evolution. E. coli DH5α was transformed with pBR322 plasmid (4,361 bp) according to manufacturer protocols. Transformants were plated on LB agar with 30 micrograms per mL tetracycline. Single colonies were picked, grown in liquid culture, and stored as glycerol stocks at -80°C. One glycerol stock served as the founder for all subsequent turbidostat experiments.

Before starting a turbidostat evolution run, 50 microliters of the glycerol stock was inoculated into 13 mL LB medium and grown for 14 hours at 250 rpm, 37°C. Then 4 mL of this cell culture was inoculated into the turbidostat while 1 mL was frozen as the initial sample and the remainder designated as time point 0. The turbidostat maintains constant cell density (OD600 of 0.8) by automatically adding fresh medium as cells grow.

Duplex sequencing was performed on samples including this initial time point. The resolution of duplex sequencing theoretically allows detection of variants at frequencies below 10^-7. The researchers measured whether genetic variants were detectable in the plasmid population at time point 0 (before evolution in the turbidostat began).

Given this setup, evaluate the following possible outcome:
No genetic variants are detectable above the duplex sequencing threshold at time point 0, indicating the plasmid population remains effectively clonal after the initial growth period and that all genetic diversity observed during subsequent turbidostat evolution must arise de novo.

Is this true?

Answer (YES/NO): NO